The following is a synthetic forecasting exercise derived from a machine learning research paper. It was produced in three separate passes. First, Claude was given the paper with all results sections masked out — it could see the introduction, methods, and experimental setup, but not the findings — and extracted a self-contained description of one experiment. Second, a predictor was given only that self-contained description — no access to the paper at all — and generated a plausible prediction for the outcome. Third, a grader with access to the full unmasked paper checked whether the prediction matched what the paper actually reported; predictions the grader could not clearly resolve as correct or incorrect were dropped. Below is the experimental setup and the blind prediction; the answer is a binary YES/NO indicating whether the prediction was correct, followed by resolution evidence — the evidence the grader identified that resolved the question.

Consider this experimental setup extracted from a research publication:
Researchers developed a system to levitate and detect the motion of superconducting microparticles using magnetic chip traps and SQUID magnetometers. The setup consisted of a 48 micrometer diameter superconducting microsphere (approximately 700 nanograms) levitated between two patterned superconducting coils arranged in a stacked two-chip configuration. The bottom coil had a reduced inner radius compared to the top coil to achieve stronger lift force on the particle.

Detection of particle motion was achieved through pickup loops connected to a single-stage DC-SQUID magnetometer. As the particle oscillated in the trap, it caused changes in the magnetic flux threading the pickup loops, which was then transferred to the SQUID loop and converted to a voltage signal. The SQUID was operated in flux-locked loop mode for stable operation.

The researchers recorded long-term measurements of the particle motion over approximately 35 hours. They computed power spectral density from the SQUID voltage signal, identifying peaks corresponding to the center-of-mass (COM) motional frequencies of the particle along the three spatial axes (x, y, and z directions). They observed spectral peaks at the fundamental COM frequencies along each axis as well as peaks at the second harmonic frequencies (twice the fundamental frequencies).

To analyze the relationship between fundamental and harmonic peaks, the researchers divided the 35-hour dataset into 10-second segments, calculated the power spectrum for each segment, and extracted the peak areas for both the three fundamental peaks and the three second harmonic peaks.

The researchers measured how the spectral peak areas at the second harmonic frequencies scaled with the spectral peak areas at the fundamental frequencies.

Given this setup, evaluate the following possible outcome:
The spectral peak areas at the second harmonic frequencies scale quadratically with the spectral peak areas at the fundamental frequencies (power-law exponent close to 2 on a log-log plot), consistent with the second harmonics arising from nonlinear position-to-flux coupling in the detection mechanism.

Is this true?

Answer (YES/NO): YES